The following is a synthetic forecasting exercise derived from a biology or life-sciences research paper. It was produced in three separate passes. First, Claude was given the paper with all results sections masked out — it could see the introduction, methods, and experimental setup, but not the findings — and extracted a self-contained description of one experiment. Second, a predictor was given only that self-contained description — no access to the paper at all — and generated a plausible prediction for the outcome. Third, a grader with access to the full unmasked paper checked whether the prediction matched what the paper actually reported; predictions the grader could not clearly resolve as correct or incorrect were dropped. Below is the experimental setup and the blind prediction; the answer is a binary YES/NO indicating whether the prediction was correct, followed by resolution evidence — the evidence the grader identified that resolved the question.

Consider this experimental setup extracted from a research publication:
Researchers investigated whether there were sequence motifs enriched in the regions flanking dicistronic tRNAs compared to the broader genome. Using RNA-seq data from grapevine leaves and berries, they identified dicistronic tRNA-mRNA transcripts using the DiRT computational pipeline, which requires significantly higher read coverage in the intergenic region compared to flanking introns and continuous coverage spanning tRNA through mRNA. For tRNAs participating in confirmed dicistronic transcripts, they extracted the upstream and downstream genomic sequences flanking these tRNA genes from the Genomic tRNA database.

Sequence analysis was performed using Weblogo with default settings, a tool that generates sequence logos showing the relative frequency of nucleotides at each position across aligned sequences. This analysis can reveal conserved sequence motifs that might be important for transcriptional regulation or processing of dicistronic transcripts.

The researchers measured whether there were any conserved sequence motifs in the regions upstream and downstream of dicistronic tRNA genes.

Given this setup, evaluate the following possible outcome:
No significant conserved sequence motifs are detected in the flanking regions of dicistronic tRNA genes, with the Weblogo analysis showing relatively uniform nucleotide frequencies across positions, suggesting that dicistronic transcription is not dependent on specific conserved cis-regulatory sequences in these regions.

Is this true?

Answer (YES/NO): NO